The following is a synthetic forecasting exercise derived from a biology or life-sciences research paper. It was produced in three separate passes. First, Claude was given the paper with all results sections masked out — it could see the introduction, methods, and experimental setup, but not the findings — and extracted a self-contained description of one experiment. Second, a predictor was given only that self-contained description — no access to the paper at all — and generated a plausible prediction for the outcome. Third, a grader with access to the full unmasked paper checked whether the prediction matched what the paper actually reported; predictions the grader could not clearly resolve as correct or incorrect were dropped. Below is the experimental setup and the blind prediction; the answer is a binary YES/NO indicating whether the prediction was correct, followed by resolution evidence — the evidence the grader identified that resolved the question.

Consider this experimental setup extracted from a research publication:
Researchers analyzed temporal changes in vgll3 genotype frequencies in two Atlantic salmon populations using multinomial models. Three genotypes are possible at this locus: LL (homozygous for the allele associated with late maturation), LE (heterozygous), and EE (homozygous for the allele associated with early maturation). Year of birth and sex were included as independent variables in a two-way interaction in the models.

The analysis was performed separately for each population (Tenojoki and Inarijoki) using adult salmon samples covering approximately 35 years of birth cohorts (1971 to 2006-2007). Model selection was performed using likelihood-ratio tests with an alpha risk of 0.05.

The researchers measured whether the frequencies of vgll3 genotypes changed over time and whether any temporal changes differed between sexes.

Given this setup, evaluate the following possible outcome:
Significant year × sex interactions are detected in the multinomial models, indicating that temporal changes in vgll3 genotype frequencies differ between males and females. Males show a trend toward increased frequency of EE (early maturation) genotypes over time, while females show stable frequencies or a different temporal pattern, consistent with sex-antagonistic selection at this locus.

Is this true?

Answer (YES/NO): NO